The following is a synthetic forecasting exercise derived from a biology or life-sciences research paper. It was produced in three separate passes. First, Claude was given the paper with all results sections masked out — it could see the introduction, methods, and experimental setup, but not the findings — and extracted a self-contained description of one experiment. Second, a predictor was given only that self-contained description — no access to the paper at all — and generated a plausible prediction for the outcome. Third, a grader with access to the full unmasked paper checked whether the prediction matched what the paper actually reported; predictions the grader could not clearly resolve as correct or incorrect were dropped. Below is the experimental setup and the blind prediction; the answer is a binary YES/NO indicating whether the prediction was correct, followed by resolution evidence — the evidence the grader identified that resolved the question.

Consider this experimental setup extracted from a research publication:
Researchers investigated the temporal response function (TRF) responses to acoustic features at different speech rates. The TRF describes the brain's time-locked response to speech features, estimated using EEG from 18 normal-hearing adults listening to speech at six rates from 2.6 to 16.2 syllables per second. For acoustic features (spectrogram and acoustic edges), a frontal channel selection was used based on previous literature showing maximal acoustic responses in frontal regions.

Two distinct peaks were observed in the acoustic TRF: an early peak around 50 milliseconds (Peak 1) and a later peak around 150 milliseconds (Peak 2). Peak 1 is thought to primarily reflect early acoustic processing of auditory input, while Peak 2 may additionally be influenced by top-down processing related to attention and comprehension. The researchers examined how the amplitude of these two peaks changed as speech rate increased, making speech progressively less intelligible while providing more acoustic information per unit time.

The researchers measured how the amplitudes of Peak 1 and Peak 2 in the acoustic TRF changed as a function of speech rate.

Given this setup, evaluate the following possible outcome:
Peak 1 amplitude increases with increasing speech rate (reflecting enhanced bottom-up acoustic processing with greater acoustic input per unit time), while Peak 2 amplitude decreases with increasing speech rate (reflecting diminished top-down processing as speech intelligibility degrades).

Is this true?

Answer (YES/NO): NO